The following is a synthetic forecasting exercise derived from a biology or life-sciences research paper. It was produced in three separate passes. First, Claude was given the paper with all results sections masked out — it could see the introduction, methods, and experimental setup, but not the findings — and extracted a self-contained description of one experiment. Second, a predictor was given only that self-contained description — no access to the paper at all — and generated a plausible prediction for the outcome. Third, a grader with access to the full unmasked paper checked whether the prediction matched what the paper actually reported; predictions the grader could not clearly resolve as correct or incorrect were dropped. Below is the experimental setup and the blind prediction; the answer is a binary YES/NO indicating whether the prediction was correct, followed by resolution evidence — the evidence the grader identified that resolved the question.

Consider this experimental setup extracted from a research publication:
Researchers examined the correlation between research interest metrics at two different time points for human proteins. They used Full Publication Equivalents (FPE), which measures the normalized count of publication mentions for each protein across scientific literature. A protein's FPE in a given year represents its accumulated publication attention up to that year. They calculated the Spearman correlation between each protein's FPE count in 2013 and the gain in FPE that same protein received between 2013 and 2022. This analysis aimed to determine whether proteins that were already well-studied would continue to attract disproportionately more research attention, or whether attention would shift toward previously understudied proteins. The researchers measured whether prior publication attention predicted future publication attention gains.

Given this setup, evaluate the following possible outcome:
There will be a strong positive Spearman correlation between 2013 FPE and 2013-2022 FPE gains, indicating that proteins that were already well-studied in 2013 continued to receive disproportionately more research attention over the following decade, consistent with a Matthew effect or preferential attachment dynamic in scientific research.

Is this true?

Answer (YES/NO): YES